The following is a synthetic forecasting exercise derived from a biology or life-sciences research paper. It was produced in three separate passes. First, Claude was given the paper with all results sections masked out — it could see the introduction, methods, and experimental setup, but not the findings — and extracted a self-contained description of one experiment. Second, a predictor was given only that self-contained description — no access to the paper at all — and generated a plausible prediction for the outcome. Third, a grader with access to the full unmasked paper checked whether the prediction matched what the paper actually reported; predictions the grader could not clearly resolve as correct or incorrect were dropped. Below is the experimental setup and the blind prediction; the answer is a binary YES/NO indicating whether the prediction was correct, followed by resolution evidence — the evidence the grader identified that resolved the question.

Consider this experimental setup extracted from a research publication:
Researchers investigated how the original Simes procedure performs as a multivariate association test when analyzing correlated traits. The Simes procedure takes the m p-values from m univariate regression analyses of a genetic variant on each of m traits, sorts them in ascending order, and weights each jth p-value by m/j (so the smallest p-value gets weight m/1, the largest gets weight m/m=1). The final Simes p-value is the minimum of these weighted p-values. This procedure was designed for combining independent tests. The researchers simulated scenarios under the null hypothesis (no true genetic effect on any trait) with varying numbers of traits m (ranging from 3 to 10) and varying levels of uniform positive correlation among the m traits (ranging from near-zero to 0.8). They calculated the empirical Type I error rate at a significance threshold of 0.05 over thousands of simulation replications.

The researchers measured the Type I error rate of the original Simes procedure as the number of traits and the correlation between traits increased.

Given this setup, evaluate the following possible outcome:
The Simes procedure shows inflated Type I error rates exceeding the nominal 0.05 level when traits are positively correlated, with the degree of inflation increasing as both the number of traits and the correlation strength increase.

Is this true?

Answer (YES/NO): NO